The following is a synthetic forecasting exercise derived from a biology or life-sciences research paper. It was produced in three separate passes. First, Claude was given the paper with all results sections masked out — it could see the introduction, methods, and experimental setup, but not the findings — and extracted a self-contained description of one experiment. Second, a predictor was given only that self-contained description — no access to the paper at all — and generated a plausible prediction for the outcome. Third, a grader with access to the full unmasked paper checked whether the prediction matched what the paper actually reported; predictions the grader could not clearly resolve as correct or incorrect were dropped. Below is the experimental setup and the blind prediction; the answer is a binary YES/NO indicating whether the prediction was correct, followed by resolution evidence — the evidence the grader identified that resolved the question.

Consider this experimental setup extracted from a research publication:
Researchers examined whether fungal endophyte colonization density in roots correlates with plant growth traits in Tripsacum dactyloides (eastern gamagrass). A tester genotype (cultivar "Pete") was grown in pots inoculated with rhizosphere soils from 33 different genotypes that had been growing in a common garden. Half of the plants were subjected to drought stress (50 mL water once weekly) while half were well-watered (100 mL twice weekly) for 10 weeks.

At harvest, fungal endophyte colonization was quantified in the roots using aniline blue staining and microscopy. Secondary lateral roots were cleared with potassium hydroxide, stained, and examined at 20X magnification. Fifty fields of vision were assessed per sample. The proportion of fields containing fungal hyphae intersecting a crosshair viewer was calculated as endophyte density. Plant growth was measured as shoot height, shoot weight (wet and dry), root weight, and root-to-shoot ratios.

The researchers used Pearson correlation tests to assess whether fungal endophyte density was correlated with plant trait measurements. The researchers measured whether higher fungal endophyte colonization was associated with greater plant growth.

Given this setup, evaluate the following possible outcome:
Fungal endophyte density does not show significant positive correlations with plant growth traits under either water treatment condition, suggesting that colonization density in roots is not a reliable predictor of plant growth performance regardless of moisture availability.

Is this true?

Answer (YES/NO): NO